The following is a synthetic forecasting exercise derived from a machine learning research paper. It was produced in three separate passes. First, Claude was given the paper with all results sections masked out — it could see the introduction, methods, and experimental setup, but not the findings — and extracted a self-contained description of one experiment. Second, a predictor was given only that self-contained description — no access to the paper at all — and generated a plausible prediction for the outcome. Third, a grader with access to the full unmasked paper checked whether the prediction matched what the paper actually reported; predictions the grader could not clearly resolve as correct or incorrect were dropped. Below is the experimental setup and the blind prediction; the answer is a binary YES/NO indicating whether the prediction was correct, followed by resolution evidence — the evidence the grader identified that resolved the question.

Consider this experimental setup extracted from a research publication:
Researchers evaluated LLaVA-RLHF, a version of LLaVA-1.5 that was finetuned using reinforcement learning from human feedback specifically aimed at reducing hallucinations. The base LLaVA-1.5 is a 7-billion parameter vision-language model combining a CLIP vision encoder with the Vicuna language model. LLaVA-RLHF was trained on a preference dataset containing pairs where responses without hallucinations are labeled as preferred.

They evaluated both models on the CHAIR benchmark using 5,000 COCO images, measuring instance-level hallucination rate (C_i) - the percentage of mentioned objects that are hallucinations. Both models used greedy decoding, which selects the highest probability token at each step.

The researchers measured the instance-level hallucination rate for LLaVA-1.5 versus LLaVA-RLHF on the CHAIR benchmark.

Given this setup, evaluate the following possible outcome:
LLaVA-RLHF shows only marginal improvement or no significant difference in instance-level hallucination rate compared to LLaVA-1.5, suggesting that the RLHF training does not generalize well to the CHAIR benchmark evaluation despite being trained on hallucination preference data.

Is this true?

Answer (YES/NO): NO